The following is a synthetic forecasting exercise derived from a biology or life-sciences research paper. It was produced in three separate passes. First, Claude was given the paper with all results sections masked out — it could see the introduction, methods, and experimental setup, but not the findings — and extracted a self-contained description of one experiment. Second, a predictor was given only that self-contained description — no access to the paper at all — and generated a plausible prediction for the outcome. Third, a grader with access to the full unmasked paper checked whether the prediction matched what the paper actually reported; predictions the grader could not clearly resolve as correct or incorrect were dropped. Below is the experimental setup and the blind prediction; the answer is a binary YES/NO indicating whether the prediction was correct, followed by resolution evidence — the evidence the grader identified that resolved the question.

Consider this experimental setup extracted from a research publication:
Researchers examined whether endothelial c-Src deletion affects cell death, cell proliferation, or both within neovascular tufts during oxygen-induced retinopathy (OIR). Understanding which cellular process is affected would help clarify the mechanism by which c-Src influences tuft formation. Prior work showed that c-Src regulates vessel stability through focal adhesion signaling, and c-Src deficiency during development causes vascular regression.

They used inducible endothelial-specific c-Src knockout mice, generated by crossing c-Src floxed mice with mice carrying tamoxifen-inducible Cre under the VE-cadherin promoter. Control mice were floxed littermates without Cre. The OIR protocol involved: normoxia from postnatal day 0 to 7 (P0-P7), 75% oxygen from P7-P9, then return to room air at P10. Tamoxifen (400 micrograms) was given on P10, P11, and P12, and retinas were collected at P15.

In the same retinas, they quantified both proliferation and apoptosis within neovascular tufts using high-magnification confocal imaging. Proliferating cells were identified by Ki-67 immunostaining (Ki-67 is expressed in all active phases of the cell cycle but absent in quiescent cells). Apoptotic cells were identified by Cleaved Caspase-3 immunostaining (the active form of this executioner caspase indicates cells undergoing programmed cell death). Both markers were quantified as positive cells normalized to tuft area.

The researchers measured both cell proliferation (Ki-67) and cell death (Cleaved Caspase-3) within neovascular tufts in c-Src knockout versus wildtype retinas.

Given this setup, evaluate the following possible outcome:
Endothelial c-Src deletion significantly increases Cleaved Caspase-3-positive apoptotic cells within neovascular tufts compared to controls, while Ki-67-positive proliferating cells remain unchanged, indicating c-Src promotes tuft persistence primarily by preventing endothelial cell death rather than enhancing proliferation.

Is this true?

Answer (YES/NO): NO